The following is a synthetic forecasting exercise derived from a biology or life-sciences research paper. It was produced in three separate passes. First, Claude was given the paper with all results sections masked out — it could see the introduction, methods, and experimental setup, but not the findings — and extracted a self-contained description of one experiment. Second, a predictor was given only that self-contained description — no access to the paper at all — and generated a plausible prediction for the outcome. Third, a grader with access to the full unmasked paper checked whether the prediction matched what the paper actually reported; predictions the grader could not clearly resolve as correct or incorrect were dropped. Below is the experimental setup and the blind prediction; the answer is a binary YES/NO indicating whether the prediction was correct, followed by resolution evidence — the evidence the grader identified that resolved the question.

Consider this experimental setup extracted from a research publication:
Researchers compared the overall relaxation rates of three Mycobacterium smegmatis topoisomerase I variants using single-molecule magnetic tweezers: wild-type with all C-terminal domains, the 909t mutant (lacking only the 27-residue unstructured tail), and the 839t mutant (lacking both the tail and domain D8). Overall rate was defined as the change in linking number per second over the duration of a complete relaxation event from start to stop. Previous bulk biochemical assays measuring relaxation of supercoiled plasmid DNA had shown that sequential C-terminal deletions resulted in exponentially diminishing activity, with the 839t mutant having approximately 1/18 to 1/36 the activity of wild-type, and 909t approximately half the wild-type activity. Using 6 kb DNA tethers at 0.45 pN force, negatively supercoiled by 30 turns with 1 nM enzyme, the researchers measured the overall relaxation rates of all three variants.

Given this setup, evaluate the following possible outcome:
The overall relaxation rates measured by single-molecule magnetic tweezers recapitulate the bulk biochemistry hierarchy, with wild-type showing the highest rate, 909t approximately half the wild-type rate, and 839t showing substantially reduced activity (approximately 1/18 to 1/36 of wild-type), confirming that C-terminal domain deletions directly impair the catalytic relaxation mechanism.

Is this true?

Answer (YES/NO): NO